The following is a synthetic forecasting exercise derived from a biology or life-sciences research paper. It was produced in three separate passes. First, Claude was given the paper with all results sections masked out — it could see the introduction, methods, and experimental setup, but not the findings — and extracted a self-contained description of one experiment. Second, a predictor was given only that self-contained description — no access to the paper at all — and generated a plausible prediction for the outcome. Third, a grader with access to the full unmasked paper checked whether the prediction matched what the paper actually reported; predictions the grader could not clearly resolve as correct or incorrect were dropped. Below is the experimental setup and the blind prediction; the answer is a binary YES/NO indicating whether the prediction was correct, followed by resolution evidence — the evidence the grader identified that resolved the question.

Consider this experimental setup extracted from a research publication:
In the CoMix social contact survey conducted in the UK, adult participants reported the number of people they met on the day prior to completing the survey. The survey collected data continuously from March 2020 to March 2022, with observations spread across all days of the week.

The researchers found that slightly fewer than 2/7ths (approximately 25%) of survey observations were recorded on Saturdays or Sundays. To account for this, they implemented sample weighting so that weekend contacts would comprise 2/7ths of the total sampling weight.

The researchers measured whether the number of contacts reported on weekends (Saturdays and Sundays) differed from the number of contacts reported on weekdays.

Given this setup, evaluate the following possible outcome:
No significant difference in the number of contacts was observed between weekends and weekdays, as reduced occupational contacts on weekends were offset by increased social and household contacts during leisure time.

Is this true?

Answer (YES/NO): NO